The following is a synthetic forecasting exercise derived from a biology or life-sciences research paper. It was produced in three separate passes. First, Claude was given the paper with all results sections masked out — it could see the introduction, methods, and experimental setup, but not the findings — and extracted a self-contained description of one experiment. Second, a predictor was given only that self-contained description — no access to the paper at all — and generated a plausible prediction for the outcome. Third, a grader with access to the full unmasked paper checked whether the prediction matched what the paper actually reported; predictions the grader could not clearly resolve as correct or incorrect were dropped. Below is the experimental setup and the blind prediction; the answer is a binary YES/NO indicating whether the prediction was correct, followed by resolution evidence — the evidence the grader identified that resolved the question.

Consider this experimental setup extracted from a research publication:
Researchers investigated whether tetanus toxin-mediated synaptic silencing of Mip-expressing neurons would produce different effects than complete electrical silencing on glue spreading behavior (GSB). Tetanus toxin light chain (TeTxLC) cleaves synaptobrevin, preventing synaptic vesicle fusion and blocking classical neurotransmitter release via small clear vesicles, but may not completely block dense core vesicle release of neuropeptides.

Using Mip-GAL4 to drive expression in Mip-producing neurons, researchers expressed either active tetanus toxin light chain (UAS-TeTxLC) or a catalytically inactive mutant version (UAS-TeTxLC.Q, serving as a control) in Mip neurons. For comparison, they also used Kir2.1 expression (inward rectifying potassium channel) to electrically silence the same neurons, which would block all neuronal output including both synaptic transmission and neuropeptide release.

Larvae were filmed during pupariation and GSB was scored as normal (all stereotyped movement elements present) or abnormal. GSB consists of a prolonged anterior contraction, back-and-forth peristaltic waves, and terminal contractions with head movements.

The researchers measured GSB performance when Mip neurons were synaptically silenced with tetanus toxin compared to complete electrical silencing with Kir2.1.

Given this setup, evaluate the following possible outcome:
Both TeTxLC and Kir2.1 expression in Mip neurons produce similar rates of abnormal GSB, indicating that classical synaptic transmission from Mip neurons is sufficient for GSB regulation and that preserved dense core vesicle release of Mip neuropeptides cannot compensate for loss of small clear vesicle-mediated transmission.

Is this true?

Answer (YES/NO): NO